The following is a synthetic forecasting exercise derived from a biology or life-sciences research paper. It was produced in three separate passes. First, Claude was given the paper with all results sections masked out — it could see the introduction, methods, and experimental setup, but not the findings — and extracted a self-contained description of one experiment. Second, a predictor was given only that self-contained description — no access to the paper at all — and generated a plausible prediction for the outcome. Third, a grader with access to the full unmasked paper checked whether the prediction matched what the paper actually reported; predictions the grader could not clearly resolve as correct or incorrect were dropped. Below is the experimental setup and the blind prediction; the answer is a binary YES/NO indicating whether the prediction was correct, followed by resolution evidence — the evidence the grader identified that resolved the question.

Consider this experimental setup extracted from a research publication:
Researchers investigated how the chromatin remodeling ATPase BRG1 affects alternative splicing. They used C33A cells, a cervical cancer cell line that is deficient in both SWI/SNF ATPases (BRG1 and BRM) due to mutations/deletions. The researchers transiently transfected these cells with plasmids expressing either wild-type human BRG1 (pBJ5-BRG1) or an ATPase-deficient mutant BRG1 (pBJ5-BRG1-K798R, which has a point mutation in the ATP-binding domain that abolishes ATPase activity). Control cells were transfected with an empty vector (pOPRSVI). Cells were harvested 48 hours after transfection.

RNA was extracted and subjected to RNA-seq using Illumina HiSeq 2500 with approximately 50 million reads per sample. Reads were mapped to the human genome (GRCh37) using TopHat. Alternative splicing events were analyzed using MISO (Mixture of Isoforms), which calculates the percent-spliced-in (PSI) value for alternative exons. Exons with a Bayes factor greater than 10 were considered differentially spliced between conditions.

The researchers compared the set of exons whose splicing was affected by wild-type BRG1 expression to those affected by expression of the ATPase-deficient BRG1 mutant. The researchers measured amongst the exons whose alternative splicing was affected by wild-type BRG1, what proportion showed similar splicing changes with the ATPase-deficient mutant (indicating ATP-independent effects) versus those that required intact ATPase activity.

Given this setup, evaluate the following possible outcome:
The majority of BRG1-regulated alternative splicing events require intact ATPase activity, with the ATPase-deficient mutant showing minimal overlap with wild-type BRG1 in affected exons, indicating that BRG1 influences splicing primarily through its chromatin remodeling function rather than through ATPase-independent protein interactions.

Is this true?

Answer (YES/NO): NO